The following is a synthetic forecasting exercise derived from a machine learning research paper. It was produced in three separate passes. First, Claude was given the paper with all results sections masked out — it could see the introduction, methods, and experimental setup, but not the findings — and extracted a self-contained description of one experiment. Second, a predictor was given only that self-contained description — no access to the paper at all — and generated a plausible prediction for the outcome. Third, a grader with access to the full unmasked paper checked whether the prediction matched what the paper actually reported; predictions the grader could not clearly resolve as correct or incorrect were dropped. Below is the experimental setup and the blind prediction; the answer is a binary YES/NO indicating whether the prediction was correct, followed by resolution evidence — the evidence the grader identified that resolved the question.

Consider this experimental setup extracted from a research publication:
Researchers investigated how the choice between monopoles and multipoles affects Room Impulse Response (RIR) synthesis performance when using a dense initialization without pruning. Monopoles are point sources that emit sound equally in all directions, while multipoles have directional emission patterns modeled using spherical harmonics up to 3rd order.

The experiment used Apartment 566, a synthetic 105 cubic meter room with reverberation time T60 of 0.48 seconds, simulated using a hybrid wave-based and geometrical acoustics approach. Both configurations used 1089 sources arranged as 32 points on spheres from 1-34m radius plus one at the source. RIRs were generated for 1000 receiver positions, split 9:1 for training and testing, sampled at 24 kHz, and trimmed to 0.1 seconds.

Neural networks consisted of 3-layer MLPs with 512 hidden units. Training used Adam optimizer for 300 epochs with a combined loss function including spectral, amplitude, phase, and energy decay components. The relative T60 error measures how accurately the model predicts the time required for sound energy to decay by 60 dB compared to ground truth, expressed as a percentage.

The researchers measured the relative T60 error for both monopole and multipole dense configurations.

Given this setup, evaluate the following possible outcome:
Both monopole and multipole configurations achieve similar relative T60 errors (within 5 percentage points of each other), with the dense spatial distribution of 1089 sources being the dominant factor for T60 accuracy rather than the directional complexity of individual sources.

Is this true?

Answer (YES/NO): YES